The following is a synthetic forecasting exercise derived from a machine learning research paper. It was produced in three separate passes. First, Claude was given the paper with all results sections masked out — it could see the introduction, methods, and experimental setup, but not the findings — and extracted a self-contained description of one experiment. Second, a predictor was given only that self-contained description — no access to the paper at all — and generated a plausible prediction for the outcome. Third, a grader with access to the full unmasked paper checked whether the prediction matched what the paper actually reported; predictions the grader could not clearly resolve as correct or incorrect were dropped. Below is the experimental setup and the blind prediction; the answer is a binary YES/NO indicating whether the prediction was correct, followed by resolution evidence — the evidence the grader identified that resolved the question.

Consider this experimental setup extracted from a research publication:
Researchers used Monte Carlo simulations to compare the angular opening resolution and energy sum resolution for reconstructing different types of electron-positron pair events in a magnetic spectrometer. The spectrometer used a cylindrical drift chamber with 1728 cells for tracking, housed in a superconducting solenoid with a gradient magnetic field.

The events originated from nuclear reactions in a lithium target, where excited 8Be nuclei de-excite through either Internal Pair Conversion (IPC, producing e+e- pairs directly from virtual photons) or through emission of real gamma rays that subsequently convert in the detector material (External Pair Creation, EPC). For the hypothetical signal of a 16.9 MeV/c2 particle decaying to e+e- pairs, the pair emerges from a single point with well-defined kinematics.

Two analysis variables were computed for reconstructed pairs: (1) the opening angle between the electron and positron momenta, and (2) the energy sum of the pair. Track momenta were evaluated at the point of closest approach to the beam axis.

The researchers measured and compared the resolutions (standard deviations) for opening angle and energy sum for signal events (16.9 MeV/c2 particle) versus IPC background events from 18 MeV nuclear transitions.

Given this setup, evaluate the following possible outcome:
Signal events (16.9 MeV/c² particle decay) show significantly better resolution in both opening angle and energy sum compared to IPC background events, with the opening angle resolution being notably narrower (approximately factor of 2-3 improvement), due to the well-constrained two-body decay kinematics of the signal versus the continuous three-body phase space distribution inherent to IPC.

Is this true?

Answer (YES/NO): NO